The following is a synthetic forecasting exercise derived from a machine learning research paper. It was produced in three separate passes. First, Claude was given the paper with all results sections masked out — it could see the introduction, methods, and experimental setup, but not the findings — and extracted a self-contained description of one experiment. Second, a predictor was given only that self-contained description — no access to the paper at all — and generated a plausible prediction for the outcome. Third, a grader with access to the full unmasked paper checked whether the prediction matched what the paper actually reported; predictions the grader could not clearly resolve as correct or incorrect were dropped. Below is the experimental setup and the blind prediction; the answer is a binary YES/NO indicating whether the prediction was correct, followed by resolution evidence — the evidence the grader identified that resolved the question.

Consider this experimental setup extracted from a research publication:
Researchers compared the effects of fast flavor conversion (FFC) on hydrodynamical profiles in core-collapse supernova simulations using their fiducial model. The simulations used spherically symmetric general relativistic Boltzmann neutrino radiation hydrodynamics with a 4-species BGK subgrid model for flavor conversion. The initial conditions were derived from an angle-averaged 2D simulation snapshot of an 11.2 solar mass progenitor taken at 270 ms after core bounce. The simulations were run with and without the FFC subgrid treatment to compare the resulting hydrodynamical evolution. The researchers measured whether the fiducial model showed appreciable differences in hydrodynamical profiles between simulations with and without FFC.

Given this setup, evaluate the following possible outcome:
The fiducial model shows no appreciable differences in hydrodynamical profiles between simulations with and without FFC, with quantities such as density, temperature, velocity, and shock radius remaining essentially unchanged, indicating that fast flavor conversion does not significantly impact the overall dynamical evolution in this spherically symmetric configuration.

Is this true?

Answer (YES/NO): YES